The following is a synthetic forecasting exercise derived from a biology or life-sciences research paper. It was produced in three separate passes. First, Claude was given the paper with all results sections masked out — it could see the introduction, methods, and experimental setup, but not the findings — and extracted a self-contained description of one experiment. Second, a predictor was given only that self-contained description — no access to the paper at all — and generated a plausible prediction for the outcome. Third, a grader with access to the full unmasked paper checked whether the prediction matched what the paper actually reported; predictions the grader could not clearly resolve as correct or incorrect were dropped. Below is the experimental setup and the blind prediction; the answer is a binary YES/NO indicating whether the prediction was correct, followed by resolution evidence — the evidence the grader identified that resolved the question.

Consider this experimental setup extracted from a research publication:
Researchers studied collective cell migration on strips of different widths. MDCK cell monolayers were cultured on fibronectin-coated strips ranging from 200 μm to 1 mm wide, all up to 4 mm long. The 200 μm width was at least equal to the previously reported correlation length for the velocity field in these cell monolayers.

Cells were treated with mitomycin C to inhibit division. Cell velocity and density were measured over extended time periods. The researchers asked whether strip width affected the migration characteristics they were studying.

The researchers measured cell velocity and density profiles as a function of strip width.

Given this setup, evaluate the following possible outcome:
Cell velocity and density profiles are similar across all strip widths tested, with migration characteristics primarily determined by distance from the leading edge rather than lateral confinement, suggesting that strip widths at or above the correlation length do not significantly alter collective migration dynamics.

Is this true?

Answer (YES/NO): YES